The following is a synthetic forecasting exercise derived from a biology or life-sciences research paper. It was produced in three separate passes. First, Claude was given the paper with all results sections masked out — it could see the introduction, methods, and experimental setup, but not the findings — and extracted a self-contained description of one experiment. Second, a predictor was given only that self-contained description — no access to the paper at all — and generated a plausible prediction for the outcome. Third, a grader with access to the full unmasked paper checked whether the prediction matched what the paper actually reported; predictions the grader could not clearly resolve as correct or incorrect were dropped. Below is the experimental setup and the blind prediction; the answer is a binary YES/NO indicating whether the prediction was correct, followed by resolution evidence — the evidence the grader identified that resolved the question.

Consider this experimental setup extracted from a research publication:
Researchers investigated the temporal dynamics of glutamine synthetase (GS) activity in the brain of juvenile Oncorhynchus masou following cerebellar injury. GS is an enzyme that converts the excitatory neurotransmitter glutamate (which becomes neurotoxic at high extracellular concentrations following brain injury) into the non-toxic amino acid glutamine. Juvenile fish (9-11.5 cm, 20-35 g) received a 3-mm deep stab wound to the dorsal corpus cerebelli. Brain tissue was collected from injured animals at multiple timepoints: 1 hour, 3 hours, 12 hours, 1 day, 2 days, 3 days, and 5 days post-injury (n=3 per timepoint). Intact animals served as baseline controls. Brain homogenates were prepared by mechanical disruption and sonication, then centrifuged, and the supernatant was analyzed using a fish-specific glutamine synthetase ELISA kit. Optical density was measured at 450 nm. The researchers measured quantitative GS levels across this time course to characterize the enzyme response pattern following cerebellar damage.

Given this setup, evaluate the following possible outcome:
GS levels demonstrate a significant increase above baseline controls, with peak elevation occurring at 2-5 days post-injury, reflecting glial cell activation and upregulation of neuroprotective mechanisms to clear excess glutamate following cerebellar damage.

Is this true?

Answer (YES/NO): NO